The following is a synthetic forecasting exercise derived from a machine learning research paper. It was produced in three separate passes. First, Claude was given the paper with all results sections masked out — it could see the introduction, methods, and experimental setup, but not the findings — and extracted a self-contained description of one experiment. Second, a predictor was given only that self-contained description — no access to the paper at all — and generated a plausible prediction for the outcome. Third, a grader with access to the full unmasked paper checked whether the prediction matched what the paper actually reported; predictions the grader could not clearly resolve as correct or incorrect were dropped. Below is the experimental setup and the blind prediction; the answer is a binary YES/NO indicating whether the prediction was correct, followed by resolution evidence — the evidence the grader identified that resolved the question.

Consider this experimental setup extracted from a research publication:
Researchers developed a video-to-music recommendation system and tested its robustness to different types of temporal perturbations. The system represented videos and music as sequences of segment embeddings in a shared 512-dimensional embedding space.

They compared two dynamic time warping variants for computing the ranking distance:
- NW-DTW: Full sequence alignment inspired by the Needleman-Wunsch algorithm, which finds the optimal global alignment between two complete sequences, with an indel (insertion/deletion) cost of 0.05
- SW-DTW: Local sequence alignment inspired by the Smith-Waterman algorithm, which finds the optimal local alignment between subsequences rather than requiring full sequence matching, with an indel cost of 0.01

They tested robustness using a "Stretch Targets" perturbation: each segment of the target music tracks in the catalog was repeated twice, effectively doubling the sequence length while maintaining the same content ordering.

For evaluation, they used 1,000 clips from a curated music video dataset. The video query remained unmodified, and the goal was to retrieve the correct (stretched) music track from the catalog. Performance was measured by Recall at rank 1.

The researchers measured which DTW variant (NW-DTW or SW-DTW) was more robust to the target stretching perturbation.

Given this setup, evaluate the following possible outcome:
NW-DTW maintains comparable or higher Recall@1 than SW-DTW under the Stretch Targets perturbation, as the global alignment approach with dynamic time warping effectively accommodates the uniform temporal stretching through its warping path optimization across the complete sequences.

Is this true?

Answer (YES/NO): NO